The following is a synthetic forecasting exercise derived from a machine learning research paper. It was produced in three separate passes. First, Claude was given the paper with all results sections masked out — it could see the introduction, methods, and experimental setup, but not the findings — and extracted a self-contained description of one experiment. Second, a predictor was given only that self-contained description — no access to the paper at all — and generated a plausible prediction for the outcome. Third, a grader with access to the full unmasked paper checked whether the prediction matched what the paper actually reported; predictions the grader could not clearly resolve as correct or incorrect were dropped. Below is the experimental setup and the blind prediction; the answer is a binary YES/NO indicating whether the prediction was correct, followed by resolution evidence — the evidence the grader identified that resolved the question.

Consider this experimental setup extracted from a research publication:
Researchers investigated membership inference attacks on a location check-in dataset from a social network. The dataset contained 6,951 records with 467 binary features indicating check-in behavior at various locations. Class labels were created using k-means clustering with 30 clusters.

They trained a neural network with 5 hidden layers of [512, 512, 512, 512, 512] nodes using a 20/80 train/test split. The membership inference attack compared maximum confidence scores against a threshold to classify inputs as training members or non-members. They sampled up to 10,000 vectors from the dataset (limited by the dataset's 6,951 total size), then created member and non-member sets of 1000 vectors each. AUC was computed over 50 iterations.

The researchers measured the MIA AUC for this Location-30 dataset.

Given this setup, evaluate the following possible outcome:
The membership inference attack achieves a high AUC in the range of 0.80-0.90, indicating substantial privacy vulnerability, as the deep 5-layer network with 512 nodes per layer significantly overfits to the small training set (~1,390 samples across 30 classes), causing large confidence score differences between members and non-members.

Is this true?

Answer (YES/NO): YES